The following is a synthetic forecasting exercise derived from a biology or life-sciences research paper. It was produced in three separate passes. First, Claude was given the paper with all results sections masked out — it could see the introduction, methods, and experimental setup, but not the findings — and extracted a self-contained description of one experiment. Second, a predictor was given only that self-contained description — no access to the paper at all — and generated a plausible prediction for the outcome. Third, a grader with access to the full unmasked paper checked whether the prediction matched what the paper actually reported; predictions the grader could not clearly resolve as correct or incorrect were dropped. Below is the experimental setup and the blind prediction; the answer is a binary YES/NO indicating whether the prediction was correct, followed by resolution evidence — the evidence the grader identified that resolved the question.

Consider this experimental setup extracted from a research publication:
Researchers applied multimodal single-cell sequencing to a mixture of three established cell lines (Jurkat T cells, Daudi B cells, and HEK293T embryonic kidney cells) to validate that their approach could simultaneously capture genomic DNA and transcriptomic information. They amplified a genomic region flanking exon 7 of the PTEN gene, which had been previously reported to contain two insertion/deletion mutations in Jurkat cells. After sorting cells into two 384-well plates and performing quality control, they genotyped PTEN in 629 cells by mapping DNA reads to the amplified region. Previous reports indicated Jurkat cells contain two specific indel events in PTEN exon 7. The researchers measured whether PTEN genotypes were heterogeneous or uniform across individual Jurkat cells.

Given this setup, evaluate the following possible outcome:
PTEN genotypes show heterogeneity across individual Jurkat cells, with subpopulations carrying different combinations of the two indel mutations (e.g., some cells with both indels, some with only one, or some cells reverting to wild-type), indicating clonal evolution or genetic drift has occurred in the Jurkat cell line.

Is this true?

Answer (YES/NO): YES